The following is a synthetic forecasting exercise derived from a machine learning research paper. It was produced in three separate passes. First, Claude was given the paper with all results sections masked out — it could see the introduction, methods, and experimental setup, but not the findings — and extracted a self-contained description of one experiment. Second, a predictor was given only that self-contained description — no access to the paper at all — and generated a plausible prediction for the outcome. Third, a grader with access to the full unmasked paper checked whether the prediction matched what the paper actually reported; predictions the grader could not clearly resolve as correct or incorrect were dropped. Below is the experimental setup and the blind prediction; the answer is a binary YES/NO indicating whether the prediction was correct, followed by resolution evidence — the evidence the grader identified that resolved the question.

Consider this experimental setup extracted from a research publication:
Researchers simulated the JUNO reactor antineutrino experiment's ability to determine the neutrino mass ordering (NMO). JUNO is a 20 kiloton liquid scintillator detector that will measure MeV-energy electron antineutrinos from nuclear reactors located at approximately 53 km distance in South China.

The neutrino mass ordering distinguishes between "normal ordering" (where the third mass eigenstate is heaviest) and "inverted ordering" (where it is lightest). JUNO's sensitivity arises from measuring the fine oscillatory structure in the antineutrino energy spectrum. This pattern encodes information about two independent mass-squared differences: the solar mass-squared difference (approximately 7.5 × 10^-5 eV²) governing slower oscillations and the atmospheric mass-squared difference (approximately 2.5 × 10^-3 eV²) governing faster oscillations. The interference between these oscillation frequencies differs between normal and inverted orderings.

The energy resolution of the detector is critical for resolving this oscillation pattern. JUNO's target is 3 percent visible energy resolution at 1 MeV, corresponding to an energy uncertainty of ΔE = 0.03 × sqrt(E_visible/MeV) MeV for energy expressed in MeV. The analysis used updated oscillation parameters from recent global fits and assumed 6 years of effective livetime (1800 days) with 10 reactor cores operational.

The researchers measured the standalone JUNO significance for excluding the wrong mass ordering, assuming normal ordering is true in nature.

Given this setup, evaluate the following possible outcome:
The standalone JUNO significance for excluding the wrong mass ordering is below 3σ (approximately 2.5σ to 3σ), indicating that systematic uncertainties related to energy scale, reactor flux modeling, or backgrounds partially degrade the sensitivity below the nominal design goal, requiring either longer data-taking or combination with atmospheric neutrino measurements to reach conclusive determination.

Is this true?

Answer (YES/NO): NO